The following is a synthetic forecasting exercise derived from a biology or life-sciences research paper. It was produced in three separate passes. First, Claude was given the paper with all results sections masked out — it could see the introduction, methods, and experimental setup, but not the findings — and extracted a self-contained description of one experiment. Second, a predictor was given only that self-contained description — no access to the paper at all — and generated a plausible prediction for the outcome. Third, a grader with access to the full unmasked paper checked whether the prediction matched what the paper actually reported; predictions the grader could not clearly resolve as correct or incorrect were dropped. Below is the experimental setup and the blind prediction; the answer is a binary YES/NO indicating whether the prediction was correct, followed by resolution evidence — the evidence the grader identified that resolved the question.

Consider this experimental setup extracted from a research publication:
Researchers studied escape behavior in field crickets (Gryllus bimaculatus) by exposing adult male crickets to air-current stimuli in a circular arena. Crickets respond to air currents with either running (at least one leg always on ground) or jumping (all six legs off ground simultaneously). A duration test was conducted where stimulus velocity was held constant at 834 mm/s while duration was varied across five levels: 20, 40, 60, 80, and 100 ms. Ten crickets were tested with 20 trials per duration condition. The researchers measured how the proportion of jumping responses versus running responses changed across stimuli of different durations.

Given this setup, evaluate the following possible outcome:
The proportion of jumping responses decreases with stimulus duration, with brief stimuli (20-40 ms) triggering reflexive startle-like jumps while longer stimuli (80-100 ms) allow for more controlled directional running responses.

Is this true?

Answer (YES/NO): NO